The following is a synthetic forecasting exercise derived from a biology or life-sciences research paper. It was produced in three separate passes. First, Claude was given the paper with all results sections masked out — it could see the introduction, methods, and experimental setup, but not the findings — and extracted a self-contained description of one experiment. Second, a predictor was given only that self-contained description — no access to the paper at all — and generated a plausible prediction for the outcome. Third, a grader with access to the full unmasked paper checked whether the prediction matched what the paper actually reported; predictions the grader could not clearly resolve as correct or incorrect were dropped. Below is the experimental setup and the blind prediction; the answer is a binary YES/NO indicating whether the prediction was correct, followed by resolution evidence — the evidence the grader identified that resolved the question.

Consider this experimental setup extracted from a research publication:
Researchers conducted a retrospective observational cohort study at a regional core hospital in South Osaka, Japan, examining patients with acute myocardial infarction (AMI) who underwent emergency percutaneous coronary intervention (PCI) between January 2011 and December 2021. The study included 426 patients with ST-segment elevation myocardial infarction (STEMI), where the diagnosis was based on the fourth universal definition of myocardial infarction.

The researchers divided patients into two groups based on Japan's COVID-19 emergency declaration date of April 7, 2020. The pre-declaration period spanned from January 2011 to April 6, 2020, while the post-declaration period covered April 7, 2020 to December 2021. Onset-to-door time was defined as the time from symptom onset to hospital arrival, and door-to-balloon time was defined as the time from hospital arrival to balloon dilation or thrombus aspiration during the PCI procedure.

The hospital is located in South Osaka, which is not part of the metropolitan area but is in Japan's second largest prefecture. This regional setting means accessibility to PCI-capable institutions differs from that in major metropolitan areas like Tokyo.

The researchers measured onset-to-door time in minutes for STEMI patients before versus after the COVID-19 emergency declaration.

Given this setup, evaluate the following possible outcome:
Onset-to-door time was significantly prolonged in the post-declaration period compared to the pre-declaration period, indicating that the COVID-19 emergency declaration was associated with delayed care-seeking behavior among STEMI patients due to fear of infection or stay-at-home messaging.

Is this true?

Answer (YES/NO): YES